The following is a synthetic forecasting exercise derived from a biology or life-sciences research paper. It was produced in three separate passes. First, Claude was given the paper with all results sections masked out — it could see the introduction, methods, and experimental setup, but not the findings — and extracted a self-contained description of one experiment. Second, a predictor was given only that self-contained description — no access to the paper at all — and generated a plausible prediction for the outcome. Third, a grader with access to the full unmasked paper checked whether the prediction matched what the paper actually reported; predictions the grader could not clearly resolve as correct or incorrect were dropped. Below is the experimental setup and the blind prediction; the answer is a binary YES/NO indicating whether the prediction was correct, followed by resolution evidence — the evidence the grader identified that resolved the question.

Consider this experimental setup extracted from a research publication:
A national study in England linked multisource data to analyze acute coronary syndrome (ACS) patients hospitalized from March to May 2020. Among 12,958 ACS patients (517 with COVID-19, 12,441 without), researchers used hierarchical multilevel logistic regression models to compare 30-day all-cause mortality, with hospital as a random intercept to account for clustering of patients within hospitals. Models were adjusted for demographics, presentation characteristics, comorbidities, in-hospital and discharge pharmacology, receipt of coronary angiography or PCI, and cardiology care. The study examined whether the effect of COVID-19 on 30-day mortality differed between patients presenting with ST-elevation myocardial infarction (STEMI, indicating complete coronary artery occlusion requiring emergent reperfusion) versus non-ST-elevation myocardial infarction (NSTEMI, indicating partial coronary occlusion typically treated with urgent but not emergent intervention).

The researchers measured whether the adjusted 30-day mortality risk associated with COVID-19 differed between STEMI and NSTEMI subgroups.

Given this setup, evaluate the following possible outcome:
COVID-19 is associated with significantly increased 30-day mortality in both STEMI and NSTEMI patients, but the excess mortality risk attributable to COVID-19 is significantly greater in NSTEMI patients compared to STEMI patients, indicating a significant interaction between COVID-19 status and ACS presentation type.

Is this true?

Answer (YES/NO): YES